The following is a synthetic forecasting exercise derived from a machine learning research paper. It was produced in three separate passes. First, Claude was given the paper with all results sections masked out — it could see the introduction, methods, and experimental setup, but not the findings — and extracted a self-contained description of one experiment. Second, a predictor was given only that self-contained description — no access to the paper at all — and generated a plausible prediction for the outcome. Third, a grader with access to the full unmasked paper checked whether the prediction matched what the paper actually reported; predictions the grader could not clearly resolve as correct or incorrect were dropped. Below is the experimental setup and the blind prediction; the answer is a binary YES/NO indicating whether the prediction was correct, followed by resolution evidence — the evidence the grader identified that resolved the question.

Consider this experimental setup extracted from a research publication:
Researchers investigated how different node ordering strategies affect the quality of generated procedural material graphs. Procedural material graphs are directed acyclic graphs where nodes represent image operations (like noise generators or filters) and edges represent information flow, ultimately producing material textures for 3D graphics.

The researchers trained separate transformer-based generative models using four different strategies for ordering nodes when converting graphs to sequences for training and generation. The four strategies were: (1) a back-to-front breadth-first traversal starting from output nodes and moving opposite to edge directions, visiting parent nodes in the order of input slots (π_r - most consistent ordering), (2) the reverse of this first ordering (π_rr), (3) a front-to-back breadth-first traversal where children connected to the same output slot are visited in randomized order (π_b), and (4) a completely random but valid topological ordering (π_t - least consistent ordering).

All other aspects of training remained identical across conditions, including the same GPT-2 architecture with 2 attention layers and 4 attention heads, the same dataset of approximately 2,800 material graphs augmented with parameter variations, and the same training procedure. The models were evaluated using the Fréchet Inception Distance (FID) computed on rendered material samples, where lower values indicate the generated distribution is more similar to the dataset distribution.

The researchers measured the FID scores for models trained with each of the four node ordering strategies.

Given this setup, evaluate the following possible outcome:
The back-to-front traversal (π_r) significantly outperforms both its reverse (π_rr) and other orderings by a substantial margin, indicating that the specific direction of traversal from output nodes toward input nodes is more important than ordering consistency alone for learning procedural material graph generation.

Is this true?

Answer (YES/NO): YES